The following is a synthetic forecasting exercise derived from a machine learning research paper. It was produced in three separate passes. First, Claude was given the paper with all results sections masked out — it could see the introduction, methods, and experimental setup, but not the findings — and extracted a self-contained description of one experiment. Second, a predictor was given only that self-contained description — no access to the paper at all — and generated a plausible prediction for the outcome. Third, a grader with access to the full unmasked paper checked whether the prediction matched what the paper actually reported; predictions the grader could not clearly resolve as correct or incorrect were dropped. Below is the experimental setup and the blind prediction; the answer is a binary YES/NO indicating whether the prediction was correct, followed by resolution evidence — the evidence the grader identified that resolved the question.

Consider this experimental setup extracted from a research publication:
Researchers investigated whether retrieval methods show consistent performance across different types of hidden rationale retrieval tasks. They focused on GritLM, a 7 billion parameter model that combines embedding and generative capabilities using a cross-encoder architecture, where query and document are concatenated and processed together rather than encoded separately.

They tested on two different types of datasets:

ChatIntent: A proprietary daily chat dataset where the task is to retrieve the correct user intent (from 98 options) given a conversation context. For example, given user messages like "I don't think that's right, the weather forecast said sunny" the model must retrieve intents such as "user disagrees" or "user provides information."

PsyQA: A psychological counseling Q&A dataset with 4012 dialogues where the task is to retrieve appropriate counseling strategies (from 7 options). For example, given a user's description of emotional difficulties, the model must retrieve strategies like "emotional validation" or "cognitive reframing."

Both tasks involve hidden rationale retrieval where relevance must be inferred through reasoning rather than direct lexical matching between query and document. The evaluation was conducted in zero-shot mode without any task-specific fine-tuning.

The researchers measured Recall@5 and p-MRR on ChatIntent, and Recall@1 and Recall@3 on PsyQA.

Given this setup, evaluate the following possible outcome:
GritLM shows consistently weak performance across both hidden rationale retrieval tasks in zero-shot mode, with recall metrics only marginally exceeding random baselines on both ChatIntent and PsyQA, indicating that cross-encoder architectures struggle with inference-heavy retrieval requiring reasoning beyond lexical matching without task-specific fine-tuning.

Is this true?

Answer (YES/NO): NO